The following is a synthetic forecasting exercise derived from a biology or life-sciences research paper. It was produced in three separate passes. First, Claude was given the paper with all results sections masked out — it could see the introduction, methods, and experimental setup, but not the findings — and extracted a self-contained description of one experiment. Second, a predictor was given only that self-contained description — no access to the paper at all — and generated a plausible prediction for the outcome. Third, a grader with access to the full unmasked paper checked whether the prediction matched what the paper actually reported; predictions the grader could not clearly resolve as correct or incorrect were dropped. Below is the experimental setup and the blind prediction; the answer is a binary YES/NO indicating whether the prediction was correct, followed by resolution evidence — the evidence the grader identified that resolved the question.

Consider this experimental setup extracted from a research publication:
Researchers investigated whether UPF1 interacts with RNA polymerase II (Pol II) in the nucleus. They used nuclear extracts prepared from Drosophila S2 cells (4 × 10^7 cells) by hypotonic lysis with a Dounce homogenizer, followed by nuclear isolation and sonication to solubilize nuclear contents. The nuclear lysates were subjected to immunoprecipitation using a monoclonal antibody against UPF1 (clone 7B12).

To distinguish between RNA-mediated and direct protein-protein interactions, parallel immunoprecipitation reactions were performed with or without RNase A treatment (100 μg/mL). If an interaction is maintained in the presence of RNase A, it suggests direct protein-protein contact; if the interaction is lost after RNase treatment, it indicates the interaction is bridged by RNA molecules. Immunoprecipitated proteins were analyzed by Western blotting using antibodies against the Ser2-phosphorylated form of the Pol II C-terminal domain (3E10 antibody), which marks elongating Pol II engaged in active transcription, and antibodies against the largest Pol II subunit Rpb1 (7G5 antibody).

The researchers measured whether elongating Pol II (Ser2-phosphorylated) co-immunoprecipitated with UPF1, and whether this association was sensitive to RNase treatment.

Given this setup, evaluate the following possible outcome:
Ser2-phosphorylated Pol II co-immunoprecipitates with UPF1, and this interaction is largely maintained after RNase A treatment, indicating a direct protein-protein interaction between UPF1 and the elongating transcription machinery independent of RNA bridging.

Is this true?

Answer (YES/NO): NO